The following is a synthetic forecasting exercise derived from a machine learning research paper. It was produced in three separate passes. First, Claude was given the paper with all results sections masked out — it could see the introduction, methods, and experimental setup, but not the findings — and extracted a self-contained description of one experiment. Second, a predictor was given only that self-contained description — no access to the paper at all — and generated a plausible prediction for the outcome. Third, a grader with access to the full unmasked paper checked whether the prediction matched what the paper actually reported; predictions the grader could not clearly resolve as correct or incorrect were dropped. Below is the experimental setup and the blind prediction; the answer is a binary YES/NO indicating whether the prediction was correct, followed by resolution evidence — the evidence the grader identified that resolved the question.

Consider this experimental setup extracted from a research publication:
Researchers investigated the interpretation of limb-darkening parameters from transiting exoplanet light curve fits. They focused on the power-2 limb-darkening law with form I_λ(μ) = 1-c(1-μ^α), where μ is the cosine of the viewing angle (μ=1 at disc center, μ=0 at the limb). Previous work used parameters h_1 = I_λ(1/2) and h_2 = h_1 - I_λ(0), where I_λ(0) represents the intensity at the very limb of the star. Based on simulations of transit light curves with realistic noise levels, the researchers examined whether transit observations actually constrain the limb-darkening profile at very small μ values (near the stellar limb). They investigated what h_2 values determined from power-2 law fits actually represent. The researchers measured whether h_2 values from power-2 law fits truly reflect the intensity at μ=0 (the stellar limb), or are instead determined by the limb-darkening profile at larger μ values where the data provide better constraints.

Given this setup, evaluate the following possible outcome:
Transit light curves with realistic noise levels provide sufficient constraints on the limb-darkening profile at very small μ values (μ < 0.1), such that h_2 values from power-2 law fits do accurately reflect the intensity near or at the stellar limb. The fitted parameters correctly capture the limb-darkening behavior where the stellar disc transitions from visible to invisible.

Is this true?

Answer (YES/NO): NO